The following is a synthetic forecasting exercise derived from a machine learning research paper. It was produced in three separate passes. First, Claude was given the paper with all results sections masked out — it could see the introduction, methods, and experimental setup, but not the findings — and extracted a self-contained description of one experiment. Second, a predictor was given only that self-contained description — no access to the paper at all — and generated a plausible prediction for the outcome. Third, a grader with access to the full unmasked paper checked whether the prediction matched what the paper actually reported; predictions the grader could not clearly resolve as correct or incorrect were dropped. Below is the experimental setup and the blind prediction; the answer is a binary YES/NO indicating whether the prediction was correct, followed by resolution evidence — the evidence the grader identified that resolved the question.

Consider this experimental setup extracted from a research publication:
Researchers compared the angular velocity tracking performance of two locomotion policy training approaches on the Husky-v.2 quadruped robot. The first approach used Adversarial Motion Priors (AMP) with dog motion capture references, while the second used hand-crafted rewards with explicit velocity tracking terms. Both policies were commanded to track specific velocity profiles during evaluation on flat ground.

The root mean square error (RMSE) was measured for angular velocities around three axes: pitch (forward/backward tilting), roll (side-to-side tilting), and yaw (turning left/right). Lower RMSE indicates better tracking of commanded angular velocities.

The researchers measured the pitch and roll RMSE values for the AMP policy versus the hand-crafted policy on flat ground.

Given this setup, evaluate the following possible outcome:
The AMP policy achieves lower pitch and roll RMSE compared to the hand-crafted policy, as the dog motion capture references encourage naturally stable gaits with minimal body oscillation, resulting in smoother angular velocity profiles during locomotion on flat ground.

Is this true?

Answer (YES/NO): NO